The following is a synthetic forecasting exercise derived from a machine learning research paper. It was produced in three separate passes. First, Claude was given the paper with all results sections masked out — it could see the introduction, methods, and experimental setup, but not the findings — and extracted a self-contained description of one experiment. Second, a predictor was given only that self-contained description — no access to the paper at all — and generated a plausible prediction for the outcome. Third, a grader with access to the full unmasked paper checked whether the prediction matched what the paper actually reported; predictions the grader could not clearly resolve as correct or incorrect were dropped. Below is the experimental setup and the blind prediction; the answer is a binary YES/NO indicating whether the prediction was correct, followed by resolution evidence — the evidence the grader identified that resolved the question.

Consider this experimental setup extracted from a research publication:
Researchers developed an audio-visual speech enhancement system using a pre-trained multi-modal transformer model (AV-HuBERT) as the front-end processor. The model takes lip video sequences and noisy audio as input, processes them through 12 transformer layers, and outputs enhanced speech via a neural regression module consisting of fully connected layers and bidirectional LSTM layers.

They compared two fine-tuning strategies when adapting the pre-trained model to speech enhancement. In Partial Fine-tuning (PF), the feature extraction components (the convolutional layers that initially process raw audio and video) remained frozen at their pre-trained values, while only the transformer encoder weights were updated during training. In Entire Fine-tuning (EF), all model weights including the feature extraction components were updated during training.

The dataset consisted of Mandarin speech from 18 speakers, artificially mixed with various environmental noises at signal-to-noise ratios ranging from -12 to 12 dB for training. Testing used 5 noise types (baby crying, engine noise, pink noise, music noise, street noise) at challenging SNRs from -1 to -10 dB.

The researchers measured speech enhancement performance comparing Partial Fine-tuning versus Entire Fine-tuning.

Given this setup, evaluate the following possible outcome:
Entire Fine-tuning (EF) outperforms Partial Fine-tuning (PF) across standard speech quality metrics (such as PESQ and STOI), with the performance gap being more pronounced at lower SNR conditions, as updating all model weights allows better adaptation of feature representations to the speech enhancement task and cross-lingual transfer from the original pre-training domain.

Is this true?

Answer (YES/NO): NO